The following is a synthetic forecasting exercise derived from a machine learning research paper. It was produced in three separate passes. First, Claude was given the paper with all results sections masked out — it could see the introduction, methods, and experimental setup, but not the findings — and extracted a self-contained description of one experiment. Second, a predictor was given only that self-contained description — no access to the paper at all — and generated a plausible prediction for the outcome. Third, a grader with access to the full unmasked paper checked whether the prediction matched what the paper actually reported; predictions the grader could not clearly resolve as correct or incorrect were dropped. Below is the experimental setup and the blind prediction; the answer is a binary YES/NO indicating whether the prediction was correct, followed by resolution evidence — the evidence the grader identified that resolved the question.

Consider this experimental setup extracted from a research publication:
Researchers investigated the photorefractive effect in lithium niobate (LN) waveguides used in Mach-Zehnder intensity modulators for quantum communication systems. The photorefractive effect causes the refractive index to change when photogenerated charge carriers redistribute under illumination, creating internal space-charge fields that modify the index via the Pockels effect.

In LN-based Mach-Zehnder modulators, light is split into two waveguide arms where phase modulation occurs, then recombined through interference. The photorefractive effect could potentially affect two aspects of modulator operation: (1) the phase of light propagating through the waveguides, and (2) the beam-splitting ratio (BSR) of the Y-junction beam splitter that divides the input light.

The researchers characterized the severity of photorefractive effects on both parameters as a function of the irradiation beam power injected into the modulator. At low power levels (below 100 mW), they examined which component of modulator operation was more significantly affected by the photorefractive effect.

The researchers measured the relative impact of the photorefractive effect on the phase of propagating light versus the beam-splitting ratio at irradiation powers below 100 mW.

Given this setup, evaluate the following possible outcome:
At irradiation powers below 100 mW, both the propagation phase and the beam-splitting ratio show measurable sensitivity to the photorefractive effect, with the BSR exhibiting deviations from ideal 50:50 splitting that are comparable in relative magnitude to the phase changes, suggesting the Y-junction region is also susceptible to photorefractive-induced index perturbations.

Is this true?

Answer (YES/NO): NO